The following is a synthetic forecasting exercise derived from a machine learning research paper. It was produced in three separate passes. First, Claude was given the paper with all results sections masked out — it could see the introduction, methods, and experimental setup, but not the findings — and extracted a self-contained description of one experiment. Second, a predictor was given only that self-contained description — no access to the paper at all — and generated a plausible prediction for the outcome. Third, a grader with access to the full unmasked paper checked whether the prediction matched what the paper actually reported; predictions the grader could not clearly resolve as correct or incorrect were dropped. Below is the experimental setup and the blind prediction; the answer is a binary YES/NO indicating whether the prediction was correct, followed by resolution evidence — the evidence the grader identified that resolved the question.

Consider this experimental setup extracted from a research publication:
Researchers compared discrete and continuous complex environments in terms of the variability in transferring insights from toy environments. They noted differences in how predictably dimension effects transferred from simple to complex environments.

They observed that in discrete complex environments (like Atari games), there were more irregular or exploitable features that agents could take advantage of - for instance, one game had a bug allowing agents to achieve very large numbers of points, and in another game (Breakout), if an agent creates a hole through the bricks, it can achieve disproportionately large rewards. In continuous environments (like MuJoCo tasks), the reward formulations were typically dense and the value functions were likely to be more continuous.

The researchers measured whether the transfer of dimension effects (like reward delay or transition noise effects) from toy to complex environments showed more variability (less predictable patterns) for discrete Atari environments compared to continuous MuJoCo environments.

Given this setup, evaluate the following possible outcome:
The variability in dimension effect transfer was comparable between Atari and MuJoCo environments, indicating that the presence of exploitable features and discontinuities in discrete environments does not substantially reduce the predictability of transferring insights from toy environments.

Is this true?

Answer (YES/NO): NO